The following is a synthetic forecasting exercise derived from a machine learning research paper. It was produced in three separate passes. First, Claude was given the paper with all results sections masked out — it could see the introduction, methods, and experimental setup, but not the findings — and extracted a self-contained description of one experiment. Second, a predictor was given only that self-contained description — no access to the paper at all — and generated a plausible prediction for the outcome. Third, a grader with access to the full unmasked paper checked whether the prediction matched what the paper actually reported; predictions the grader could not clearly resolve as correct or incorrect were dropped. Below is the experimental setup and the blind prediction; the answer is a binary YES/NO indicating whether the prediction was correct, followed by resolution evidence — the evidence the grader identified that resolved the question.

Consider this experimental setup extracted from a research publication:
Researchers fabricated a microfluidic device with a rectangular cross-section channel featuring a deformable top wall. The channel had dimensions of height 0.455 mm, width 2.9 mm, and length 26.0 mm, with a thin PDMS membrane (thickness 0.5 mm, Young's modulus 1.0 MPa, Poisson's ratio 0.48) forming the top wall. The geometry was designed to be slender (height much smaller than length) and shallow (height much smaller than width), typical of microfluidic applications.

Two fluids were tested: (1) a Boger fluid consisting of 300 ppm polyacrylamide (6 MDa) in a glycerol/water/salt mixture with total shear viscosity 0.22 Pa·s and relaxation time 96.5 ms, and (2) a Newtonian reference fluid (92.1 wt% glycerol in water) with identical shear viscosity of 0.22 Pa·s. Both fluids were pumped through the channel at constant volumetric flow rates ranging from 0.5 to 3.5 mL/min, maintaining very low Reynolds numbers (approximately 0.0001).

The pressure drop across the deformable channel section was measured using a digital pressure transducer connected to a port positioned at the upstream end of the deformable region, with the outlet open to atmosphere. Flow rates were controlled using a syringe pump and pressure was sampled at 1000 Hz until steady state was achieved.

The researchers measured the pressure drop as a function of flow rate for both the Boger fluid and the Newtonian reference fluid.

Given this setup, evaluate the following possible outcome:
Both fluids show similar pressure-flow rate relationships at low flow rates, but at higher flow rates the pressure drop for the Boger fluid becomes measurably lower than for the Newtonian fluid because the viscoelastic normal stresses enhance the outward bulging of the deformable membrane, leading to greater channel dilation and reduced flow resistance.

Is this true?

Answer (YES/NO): NO